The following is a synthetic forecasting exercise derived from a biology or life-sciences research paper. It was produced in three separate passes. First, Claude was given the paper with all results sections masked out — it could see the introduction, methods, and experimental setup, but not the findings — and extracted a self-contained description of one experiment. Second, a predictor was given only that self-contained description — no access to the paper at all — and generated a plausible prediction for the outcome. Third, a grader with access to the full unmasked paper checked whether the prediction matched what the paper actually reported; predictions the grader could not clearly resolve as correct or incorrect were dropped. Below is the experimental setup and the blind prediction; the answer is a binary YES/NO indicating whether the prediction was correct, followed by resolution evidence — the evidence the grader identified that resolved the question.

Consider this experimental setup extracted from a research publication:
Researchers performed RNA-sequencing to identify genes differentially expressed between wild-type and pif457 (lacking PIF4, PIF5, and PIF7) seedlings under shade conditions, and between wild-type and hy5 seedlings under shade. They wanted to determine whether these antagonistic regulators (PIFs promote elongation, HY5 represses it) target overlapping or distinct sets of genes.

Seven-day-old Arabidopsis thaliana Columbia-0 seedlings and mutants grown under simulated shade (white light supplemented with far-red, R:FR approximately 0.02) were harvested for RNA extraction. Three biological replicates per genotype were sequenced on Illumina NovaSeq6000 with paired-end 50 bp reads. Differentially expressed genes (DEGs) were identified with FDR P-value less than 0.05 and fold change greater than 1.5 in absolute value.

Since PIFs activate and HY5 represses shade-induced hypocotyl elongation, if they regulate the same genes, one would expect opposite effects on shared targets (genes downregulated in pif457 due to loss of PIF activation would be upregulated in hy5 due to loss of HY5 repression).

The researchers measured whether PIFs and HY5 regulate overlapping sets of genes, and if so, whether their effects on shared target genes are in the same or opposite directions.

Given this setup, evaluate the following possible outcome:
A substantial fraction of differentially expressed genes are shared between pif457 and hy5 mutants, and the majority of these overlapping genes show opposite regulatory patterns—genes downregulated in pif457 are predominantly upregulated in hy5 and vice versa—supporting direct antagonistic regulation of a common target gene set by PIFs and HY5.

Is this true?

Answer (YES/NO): NO